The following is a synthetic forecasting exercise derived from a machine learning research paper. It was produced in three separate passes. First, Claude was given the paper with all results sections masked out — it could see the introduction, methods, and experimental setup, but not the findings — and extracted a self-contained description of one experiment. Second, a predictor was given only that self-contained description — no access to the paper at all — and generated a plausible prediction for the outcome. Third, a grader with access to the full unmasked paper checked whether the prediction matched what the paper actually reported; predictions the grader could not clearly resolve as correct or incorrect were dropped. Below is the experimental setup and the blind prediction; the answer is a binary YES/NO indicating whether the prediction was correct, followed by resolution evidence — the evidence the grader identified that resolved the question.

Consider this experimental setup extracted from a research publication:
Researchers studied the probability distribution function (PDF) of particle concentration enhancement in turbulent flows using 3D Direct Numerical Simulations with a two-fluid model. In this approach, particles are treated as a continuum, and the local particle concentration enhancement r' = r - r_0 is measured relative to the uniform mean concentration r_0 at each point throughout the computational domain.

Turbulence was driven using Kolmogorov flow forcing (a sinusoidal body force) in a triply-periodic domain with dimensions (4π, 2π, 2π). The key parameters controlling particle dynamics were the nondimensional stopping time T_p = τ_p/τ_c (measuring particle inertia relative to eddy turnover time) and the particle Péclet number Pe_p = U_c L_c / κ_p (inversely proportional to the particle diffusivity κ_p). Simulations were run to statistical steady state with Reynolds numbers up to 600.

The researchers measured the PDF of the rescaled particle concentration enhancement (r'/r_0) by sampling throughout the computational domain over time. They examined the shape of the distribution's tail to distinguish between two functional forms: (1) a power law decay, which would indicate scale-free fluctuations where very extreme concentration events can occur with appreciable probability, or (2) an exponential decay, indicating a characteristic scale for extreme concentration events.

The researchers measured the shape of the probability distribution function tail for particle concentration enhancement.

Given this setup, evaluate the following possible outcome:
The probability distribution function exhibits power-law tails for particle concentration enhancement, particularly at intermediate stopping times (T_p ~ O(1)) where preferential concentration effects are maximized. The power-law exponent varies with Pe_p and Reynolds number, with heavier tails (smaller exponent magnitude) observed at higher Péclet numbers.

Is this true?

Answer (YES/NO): NO